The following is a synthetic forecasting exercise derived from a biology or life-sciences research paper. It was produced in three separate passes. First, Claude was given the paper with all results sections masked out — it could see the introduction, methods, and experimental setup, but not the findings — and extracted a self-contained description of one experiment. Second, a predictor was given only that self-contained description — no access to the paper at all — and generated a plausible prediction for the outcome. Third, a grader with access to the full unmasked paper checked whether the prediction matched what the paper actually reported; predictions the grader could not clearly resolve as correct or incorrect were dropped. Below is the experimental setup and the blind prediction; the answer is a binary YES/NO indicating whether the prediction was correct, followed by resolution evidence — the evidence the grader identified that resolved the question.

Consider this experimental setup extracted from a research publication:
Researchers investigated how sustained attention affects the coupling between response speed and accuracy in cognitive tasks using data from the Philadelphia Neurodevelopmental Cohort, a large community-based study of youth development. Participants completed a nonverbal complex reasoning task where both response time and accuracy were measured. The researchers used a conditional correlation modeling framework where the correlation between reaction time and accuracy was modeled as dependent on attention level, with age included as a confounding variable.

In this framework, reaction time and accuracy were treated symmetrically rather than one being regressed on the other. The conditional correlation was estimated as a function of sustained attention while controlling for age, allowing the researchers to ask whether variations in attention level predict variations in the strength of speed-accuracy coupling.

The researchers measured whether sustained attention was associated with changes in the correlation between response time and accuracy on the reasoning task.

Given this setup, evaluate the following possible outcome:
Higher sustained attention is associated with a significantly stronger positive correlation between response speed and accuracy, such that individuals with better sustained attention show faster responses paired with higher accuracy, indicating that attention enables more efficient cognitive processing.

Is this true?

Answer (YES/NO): NO